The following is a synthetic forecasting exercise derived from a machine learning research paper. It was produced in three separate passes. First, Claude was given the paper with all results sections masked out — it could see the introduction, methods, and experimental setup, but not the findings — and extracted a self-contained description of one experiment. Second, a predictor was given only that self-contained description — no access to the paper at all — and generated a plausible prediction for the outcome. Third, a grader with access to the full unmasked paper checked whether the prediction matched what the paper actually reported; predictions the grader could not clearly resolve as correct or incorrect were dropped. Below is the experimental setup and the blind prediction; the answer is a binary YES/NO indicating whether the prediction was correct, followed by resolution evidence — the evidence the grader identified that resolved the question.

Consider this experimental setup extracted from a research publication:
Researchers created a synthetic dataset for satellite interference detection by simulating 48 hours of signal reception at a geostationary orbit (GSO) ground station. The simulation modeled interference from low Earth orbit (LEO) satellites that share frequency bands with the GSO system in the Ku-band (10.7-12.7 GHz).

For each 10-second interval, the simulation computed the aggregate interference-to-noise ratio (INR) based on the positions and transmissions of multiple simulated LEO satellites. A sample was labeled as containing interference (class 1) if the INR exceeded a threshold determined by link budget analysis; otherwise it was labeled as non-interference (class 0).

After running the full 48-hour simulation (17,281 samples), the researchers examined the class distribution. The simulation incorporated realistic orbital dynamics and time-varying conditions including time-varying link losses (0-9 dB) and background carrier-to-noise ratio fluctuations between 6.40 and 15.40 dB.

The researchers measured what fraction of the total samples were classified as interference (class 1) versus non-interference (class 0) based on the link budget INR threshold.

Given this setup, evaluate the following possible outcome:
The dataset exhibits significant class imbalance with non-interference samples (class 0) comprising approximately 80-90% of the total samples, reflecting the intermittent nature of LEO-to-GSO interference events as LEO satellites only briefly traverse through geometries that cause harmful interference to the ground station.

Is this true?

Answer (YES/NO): YES